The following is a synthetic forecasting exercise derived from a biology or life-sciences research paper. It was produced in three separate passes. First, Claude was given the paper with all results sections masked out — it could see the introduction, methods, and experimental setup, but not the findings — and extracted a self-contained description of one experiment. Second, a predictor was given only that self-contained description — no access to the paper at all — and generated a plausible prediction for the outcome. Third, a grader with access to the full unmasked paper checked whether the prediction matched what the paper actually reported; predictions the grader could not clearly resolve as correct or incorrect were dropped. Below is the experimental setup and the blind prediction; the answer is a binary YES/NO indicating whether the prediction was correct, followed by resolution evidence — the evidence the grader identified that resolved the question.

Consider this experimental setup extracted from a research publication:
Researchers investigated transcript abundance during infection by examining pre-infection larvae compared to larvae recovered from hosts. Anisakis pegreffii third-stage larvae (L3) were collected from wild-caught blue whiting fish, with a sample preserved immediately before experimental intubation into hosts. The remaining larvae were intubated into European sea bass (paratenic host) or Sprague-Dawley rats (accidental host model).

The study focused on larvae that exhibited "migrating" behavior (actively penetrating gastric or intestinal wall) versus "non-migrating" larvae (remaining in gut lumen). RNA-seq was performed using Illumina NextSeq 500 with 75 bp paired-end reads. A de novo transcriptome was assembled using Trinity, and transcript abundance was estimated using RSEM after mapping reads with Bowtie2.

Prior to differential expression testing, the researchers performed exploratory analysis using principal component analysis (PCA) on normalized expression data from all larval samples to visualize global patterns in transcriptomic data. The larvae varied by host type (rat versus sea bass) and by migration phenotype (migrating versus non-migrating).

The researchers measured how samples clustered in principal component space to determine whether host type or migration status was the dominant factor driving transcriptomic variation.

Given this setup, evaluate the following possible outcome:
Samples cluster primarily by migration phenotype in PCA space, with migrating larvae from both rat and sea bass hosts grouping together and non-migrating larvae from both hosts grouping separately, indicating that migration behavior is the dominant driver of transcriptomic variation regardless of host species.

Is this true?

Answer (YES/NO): NO